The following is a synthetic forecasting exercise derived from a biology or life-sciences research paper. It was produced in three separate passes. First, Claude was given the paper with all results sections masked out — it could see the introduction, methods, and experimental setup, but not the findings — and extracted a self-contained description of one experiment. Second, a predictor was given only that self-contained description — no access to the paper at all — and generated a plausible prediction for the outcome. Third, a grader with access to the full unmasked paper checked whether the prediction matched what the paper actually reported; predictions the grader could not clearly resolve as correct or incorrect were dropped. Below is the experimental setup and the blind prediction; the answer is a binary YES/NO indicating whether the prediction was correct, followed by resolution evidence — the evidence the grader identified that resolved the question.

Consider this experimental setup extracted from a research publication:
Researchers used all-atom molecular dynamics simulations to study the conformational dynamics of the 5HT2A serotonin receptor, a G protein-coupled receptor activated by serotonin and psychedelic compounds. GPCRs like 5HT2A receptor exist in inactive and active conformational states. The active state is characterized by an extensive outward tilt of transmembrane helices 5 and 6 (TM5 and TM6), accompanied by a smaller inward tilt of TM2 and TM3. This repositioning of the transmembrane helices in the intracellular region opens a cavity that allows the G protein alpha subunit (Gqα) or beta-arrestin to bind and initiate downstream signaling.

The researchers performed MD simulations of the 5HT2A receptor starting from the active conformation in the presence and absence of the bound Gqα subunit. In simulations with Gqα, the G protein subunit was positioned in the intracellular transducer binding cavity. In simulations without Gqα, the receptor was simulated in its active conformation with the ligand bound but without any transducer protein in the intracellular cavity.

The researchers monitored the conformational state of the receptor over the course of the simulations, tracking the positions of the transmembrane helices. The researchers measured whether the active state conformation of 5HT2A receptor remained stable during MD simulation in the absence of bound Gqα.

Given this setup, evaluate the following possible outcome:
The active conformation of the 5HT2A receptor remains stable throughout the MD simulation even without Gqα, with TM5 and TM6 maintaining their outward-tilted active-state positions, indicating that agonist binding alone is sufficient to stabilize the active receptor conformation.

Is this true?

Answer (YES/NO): NO